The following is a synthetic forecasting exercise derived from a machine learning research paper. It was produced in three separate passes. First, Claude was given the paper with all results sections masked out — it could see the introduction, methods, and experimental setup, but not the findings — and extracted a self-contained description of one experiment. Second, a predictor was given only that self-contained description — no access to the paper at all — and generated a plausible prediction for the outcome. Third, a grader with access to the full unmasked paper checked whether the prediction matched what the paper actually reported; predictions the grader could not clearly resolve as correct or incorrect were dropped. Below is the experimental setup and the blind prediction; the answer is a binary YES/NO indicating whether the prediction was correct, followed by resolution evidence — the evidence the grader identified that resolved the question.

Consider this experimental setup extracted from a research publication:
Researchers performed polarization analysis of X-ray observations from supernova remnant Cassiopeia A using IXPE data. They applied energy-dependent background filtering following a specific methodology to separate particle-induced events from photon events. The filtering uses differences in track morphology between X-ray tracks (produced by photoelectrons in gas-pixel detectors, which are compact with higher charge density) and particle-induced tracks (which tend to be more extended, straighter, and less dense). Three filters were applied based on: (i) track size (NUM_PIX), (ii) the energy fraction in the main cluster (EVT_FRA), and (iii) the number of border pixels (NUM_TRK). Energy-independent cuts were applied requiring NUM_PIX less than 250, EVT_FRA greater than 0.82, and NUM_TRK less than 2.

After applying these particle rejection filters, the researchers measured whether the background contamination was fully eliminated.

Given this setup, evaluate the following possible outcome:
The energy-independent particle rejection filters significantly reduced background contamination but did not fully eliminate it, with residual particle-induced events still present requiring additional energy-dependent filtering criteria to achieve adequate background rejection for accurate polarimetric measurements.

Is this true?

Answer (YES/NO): NO